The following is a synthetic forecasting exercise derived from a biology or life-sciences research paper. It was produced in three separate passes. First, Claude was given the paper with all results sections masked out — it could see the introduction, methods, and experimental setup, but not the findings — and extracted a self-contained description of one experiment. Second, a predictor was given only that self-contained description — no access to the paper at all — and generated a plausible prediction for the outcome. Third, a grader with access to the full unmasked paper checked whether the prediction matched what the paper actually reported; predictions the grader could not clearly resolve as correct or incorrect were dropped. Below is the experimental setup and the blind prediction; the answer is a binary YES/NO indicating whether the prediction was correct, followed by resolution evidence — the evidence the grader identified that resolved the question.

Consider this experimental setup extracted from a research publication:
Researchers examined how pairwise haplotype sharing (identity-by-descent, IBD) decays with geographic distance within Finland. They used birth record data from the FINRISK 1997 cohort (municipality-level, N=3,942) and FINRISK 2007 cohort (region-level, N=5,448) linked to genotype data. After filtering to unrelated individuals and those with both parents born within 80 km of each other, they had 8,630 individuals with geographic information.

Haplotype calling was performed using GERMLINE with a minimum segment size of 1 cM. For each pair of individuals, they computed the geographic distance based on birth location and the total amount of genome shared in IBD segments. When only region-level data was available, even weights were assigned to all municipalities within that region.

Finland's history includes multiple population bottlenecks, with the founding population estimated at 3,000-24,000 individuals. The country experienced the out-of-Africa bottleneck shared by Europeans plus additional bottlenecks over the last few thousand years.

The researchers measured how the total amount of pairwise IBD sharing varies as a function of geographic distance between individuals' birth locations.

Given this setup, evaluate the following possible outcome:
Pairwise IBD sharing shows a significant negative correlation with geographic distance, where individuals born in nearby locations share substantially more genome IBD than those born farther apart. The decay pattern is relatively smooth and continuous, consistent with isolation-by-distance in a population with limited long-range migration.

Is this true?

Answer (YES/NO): NO